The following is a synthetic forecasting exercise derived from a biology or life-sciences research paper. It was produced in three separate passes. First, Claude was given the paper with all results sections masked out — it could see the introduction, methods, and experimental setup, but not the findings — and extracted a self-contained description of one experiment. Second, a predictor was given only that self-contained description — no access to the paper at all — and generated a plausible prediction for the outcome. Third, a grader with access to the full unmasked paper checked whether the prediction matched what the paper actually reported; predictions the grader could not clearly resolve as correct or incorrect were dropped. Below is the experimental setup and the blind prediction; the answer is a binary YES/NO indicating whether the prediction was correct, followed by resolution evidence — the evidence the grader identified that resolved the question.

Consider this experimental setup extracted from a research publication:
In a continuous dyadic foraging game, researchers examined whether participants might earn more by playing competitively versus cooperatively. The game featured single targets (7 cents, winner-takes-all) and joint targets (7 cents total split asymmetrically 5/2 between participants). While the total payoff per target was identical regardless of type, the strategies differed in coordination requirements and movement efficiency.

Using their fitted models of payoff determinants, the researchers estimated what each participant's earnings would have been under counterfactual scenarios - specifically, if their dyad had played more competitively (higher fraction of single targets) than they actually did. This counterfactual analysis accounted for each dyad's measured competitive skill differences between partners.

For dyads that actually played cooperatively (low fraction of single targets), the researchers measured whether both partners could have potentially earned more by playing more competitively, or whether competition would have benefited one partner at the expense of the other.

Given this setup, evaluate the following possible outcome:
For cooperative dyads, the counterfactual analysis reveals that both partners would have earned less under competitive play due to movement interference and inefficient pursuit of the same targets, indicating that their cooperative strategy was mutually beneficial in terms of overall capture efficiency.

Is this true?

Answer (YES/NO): NO